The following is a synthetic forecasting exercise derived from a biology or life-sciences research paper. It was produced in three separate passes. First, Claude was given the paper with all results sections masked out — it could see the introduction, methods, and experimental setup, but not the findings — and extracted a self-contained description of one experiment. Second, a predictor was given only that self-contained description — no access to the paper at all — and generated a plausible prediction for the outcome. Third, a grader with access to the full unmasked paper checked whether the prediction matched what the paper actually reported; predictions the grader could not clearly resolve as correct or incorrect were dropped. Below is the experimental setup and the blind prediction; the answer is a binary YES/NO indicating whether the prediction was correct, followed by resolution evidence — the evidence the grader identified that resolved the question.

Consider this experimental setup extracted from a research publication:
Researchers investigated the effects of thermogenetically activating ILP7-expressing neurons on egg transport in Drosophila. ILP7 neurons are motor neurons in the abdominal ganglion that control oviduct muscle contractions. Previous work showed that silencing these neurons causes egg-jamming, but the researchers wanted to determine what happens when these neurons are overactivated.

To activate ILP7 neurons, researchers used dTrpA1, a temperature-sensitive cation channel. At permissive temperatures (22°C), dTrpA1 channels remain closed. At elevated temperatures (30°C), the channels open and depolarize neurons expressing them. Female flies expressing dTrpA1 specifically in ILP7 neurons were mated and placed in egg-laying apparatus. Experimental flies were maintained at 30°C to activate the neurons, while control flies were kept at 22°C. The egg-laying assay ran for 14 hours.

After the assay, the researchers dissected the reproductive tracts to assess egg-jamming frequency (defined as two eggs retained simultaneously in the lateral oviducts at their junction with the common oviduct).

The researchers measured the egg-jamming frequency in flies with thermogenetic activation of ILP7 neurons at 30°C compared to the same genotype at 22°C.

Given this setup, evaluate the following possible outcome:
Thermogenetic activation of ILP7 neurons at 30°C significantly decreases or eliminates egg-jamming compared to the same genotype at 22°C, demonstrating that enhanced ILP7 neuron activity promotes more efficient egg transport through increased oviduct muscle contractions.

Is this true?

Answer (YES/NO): NO